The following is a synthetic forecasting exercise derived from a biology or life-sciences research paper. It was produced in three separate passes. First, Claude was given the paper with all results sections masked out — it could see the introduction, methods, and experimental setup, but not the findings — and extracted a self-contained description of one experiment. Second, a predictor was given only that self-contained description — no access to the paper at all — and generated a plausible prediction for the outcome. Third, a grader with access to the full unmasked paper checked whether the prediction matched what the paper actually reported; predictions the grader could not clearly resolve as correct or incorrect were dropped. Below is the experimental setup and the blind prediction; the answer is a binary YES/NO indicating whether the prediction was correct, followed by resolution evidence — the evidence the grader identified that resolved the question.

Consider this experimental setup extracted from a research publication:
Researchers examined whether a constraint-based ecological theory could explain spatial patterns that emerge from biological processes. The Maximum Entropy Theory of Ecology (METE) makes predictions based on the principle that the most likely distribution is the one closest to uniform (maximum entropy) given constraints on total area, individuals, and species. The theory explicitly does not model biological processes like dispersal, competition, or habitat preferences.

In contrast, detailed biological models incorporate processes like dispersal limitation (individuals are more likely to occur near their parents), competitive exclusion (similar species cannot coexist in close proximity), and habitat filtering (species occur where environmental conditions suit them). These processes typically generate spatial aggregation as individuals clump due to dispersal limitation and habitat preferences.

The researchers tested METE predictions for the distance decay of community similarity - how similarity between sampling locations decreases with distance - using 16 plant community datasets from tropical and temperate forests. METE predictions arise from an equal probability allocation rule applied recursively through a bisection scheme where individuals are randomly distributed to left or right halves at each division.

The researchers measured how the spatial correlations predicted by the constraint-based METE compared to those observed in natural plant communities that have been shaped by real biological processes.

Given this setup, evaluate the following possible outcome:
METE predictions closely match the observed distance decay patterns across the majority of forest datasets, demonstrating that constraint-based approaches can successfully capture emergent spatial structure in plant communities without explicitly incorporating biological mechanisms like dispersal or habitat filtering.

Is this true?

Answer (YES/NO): NO